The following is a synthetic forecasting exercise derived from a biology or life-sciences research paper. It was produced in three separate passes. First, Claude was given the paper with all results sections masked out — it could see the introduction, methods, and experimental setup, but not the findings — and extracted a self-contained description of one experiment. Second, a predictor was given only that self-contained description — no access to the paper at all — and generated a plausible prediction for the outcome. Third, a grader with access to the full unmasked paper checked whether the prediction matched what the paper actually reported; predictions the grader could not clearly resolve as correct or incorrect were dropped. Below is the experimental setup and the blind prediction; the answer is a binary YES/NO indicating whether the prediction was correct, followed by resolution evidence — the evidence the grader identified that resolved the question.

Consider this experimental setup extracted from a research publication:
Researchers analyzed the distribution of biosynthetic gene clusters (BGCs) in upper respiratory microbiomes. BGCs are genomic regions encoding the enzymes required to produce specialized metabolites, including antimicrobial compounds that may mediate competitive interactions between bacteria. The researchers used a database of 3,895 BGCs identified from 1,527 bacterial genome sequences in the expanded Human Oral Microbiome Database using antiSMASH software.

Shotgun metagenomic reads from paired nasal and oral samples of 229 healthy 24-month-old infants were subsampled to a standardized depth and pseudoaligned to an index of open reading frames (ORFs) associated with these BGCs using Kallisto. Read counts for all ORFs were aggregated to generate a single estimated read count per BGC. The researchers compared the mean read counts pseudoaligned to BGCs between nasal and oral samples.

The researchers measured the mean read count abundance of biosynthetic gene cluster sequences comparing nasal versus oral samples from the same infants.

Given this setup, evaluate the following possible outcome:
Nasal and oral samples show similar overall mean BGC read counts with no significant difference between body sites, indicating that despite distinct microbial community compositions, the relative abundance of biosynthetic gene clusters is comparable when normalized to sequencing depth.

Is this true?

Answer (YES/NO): NO